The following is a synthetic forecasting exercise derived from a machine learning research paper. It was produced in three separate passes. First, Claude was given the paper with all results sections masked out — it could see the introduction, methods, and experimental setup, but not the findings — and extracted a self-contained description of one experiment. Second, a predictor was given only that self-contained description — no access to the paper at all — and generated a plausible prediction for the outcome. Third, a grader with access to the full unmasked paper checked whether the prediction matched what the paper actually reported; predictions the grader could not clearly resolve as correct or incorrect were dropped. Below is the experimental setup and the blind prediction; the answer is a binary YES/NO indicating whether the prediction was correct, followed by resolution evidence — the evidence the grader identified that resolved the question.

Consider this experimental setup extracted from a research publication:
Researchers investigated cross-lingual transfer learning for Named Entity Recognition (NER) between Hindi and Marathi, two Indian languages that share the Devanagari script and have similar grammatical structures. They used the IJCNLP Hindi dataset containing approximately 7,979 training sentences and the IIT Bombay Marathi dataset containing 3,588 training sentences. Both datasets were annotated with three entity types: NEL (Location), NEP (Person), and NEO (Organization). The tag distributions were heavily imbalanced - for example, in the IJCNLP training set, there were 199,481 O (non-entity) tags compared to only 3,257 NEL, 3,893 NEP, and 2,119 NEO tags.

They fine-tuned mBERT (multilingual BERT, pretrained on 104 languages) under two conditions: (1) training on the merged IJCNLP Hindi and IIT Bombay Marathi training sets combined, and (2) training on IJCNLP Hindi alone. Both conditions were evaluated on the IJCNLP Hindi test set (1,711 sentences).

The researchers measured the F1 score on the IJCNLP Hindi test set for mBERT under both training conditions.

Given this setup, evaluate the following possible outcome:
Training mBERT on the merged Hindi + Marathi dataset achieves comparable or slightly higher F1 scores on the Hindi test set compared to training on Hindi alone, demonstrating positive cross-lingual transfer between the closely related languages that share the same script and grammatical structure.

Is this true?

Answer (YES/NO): NO